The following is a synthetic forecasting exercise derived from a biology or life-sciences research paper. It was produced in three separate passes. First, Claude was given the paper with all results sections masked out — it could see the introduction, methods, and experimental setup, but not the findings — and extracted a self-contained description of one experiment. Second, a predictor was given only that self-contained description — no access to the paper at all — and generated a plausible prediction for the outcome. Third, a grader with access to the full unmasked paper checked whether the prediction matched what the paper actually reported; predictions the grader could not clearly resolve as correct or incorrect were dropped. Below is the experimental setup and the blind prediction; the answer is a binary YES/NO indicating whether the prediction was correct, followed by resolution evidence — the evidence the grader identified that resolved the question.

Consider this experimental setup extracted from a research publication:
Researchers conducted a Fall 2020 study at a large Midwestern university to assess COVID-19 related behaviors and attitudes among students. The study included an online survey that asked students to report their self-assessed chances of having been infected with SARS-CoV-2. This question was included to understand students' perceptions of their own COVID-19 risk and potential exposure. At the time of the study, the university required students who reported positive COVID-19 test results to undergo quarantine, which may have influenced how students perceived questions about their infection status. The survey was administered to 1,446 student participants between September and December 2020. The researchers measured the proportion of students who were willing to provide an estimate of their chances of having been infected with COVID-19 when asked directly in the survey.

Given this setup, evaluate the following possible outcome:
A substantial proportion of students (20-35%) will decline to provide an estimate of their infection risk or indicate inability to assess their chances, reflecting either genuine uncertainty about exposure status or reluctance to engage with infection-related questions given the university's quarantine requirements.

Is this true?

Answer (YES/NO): NO